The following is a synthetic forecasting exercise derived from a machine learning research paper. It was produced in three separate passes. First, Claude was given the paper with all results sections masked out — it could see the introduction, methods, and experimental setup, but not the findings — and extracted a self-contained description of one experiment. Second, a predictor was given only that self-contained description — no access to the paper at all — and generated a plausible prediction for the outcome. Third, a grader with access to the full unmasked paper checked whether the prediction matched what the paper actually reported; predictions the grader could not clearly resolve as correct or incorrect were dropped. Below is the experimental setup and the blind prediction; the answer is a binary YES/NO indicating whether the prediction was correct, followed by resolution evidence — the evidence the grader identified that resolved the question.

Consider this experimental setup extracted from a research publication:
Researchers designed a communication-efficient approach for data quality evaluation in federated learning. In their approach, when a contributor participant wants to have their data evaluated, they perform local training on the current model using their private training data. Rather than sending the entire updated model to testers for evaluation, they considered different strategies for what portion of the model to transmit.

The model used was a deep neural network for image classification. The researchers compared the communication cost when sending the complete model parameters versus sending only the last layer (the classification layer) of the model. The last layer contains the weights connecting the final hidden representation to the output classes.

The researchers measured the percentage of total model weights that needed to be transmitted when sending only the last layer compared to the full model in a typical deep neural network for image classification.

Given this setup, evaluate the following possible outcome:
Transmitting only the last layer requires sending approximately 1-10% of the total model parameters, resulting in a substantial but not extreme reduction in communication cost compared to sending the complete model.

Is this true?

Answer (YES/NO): NO